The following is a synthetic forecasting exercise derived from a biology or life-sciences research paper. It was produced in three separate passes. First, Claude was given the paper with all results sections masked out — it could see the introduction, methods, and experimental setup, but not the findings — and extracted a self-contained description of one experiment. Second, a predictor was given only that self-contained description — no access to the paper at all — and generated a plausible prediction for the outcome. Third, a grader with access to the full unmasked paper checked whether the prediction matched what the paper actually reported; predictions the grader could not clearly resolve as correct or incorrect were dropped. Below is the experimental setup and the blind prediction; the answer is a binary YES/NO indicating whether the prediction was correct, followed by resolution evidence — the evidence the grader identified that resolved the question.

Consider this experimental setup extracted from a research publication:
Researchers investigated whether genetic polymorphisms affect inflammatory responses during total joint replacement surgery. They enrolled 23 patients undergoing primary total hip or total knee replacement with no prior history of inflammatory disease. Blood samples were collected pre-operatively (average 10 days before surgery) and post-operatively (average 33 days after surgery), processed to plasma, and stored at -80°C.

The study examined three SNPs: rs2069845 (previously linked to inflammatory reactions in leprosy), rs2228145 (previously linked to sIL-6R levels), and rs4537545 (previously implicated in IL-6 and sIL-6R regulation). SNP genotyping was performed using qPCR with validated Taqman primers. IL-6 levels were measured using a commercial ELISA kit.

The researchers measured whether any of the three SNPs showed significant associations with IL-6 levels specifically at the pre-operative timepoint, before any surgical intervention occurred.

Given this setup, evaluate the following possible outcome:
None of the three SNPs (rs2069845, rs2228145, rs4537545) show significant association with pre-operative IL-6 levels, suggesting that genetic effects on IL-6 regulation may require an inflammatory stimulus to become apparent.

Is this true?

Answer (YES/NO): YES